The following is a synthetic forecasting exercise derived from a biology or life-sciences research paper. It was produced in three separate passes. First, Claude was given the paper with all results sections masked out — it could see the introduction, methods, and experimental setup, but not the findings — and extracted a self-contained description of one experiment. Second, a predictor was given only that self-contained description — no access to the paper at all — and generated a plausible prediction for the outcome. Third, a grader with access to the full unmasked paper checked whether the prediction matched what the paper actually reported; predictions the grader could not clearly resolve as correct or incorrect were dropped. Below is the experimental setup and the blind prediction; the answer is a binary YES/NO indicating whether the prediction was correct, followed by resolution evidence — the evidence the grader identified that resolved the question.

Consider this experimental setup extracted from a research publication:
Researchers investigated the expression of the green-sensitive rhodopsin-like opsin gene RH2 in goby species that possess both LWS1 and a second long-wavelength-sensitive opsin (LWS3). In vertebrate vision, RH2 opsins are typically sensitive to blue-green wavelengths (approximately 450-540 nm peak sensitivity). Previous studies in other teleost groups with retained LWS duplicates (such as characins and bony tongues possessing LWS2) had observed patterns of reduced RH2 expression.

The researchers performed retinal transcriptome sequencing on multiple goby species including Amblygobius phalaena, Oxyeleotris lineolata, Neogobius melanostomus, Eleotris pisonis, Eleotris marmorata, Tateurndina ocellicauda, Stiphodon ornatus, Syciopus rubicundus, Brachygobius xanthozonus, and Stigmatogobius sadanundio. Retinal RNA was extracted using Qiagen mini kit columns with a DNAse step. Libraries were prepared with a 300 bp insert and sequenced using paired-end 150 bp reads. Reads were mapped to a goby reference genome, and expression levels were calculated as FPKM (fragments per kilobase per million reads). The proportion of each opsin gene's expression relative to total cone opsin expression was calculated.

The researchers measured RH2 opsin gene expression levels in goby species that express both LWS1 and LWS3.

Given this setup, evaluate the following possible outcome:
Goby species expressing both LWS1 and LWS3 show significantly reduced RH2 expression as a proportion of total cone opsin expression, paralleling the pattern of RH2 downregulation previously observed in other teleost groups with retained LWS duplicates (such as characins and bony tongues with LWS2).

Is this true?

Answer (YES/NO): YES